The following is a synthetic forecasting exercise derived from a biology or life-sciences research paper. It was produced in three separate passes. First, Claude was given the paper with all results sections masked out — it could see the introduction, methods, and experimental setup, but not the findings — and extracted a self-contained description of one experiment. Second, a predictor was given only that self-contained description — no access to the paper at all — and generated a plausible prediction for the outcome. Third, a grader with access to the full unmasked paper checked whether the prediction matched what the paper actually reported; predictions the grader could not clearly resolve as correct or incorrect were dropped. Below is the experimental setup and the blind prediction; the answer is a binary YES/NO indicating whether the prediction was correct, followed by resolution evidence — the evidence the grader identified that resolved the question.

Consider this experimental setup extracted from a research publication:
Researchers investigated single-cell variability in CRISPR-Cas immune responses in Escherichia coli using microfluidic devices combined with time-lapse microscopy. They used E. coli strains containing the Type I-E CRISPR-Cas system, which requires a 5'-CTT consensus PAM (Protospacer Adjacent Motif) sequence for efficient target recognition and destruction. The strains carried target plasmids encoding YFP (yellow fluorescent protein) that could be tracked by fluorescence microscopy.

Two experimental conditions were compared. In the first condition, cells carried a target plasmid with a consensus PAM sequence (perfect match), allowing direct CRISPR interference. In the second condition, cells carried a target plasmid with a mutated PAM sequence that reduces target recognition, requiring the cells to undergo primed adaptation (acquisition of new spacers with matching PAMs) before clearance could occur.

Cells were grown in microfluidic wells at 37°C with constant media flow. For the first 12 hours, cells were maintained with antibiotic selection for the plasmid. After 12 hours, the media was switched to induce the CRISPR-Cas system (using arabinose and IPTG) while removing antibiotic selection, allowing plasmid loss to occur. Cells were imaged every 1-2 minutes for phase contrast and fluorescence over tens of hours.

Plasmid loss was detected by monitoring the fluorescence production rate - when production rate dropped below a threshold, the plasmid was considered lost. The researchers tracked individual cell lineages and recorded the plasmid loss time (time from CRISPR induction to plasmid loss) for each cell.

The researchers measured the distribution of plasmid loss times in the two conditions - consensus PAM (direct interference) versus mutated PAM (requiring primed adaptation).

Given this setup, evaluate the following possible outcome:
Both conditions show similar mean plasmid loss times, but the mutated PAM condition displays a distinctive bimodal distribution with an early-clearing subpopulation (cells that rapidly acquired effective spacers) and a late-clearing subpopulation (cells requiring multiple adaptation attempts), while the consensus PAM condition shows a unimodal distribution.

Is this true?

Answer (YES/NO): NO